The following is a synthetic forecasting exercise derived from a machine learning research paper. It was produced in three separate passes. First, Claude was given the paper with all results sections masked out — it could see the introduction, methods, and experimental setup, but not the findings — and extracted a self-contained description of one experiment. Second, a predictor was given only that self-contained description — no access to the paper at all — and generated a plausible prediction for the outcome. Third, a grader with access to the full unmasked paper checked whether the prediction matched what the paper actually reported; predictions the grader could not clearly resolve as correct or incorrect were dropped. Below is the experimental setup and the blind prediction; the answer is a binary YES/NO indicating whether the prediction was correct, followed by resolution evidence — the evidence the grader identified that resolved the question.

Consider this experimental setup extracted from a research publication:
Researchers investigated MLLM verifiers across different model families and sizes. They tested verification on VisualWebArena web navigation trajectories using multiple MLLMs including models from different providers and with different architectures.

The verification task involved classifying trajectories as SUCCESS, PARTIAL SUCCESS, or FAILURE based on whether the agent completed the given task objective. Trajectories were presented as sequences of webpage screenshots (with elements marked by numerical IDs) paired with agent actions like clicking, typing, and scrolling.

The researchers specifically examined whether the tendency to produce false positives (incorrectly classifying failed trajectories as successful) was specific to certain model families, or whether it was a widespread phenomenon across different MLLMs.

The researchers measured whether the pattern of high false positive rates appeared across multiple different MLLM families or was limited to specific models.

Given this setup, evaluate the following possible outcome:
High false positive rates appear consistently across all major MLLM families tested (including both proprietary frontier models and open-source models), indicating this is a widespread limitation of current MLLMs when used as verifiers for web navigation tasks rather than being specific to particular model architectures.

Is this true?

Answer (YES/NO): YES